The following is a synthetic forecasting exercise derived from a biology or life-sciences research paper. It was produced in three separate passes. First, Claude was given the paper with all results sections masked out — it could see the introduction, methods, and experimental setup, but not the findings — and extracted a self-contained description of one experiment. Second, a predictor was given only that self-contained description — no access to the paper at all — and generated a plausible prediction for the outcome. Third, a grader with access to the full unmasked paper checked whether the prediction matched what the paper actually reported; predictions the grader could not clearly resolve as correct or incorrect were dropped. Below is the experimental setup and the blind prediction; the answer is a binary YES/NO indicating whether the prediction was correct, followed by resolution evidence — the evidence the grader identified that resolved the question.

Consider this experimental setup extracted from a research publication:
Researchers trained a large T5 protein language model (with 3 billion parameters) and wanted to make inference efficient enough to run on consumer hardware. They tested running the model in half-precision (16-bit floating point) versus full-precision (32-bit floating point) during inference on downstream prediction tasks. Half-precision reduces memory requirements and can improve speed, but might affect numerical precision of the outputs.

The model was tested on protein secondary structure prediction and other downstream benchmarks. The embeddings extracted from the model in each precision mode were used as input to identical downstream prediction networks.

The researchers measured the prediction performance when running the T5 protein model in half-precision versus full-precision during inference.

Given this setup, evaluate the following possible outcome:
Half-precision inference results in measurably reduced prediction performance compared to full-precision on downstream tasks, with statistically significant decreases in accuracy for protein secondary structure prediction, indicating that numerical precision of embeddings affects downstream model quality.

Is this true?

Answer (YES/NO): NO